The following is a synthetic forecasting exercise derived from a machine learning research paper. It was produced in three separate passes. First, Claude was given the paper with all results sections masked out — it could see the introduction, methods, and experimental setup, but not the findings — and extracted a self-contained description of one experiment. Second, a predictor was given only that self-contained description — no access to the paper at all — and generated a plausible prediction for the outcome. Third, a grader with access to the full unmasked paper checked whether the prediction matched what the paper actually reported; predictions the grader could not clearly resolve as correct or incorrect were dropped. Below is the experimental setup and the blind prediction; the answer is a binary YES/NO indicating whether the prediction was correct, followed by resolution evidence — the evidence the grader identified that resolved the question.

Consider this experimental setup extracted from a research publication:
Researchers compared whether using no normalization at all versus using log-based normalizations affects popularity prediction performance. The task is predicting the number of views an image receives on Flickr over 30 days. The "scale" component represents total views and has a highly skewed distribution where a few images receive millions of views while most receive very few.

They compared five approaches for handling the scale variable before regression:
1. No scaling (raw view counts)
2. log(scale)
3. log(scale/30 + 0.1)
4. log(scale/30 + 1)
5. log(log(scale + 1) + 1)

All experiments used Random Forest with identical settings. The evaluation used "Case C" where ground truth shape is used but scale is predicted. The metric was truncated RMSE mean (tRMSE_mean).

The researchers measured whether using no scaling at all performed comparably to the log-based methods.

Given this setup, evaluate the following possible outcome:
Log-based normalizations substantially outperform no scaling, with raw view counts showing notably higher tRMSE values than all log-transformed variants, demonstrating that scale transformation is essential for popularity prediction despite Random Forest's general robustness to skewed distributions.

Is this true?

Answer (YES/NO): YES